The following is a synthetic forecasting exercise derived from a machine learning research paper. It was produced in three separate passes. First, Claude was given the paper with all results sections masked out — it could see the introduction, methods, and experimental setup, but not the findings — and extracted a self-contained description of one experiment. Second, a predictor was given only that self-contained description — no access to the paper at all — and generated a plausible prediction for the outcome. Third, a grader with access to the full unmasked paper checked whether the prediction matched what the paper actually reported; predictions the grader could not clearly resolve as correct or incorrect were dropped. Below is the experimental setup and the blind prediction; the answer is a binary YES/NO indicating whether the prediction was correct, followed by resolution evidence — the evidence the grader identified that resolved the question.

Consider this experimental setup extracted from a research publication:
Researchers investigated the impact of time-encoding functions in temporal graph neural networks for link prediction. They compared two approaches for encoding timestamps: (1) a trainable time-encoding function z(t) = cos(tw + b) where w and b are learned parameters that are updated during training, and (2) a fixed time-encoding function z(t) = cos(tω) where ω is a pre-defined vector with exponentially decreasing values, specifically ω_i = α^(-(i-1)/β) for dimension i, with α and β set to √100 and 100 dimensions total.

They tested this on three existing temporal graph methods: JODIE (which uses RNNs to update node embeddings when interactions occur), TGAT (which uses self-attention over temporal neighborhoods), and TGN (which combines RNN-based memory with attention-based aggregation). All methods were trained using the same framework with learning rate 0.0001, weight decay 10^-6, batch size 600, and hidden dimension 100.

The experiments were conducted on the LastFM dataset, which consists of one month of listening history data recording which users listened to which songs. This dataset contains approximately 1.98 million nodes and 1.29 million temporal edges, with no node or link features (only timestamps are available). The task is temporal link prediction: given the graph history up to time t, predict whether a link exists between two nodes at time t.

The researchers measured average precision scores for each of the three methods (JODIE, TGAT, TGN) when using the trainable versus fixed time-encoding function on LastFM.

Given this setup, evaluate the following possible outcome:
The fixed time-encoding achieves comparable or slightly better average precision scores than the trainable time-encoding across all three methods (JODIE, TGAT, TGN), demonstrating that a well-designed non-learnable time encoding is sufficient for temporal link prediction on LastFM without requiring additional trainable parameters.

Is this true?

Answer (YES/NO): NO